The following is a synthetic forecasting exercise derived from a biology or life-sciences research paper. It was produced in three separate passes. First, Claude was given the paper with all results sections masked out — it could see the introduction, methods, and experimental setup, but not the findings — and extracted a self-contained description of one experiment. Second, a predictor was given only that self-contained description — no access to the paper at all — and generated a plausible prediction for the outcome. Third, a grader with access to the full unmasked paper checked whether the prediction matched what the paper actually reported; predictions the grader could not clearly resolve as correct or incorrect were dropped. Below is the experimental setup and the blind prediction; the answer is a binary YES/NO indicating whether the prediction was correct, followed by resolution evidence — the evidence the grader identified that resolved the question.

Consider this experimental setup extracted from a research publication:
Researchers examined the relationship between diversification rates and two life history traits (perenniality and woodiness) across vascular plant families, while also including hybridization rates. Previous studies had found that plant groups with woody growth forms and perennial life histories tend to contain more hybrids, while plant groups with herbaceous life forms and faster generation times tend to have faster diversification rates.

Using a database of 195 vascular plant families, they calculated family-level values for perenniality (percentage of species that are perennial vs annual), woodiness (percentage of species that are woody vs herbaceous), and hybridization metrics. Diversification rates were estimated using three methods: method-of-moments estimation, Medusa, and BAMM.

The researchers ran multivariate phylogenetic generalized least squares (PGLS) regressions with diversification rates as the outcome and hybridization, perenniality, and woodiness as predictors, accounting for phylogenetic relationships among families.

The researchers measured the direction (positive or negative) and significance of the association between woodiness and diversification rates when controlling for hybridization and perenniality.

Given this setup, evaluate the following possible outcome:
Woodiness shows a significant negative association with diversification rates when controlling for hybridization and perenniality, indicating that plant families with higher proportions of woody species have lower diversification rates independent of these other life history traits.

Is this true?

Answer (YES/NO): NO